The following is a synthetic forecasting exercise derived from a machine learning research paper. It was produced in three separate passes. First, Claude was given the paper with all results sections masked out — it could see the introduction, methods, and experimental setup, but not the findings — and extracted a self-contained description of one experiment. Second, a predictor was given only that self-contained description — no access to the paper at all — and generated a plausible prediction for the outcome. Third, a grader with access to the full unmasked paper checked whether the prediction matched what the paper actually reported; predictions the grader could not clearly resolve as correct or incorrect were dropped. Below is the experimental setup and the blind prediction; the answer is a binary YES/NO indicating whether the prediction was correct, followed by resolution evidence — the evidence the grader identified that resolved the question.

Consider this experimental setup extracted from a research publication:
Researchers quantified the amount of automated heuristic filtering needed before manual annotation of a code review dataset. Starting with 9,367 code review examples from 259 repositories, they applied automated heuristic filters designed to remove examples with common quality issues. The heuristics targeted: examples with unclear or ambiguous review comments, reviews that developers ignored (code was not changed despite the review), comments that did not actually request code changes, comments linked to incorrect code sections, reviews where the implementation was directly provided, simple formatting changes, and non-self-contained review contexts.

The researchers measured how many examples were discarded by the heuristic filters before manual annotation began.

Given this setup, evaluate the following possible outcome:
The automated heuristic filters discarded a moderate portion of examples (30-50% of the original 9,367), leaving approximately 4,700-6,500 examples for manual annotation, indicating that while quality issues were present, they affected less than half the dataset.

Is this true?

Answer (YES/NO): NO